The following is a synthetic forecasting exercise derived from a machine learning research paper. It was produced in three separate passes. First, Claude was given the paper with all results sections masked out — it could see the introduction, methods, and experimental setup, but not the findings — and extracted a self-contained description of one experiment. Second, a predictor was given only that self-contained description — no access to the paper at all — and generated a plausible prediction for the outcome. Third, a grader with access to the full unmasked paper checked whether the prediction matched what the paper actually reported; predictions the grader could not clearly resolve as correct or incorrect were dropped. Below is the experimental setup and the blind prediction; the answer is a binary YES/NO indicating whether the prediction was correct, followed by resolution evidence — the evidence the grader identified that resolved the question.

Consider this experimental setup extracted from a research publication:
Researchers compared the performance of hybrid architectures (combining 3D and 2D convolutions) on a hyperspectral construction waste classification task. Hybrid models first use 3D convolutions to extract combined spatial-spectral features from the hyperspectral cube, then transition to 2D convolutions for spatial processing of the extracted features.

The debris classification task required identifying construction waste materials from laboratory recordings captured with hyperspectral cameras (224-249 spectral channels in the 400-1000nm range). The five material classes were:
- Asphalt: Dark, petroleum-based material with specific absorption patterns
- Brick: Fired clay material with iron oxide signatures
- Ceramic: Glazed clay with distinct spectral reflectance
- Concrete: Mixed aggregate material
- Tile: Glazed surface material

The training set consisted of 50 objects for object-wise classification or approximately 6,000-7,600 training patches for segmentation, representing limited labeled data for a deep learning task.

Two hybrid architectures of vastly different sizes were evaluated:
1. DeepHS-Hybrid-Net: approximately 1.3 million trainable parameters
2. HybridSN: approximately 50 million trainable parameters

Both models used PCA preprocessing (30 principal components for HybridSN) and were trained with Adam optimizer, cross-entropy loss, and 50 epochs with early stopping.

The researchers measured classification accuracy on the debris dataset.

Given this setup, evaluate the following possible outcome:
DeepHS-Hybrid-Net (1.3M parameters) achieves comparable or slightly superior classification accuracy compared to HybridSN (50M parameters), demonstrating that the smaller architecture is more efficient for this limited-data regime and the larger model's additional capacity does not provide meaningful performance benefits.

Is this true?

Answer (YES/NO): NO